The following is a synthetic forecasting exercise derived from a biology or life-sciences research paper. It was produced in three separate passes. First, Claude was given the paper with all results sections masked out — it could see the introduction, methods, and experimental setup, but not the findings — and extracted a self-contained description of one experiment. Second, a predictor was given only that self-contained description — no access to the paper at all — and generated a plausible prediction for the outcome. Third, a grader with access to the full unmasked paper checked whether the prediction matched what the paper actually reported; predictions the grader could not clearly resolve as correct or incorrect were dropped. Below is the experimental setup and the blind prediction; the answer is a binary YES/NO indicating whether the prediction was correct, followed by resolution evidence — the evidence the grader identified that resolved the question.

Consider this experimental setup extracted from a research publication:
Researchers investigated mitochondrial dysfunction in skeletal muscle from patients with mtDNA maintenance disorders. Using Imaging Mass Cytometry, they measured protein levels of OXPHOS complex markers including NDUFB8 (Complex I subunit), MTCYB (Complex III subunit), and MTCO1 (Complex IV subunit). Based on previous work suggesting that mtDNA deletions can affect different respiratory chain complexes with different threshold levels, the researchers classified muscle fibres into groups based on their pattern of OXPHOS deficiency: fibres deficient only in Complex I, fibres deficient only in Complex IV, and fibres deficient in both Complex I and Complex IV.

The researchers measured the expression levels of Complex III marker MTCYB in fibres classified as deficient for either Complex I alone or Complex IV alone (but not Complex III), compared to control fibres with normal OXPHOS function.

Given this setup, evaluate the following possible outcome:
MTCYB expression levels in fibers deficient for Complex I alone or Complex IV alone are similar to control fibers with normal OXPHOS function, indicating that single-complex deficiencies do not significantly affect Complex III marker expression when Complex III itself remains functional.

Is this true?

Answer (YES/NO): NO